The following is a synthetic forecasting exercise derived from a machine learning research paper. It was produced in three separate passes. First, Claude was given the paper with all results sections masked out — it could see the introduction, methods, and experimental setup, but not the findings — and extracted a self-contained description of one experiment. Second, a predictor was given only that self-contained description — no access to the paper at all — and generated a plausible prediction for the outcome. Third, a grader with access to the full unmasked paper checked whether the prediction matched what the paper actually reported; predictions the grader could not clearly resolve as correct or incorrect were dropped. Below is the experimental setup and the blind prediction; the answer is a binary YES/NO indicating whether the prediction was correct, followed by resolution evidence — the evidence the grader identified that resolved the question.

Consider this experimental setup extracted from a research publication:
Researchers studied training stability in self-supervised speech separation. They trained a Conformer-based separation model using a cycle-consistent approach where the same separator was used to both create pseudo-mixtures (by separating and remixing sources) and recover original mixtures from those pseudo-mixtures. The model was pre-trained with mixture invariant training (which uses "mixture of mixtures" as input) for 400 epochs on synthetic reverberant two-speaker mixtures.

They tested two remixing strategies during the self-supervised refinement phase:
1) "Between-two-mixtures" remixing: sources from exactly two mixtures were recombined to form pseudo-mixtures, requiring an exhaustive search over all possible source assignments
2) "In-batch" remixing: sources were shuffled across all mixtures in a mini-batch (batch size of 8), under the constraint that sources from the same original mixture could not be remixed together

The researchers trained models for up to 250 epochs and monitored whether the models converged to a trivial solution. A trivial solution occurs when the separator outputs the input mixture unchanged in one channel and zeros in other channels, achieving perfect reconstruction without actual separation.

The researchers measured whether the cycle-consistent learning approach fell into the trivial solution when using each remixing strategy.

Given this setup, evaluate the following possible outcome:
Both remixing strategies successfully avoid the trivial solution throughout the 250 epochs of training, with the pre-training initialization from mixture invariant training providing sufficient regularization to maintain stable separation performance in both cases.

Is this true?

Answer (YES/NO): NO